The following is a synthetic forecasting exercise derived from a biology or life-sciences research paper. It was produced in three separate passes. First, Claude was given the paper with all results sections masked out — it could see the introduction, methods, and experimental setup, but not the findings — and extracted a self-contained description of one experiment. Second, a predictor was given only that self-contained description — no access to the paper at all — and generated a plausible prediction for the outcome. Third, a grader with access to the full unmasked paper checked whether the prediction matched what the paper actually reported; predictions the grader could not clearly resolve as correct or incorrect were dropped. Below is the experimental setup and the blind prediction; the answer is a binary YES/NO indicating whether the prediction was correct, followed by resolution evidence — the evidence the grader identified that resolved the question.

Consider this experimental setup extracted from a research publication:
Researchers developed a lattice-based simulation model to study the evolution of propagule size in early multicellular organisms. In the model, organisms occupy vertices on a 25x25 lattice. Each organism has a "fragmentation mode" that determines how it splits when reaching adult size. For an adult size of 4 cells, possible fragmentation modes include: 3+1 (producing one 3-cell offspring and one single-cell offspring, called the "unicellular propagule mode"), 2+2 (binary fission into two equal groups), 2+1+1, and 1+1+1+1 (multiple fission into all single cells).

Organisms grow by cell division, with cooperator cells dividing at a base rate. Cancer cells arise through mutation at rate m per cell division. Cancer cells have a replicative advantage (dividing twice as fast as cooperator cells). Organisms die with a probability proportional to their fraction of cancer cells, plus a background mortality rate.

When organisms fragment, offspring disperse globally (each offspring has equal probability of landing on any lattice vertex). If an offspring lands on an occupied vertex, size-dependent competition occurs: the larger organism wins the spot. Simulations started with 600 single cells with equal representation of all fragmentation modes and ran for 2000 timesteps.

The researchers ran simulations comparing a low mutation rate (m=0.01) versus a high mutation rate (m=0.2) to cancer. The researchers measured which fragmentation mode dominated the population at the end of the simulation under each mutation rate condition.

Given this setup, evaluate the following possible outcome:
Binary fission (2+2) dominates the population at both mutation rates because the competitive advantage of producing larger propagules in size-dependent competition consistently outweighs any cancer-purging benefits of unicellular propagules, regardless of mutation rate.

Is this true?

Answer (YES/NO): NO